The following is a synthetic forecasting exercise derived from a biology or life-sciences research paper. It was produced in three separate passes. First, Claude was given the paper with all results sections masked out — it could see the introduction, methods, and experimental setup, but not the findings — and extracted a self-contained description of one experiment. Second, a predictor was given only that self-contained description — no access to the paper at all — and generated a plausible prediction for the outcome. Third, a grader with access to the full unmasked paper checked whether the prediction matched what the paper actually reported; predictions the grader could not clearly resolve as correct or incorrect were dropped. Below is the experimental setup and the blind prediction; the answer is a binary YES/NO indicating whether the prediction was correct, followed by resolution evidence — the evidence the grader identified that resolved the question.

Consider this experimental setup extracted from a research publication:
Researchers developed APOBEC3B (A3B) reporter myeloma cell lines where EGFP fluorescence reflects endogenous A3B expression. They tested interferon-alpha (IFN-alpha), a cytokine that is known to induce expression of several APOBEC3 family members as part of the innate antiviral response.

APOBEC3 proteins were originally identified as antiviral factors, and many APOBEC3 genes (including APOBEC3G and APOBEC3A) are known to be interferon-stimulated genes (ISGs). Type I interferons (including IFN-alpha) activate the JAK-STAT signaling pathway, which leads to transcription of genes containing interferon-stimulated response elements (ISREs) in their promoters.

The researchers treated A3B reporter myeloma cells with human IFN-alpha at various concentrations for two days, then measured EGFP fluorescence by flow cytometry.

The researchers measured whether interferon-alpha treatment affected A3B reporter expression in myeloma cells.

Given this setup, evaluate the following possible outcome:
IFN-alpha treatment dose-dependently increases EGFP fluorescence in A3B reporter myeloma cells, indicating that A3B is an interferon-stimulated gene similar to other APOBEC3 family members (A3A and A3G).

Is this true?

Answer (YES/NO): NO